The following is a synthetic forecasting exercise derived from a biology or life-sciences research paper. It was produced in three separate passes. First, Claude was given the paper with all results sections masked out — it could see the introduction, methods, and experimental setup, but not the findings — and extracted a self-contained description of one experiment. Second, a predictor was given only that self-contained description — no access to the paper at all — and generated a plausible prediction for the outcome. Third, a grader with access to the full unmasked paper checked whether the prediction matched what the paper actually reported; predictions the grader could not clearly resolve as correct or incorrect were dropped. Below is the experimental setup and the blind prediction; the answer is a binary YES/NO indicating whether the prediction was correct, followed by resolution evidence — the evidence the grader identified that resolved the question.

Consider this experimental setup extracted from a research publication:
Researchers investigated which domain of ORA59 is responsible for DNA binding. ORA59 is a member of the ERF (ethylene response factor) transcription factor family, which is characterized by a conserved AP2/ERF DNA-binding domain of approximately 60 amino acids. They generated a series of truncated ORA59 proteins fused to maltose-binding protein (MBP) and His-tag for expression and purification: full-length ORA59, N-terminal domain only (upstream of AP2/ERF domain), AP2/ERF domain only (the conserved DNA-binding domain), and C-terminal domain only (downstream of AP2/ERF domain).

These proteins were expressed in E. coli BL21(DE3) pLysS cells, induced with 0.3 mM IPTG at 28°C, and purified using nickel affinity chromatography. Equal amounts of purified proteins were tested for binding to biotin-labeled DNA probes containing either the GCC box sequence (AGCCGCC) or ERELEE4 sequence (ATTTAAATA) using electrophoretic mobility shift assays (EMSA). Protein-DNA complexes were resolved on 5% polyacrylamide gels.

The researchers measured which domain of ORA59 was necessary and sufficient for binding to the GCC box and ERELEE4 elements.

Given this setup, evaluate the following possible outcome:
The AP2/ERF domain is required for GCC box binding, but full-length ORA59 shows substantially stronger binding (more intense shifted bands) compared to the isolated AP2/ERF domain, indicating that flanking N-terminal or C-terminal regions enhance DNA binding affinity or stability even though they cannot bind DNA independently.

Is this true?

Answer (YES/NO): NO